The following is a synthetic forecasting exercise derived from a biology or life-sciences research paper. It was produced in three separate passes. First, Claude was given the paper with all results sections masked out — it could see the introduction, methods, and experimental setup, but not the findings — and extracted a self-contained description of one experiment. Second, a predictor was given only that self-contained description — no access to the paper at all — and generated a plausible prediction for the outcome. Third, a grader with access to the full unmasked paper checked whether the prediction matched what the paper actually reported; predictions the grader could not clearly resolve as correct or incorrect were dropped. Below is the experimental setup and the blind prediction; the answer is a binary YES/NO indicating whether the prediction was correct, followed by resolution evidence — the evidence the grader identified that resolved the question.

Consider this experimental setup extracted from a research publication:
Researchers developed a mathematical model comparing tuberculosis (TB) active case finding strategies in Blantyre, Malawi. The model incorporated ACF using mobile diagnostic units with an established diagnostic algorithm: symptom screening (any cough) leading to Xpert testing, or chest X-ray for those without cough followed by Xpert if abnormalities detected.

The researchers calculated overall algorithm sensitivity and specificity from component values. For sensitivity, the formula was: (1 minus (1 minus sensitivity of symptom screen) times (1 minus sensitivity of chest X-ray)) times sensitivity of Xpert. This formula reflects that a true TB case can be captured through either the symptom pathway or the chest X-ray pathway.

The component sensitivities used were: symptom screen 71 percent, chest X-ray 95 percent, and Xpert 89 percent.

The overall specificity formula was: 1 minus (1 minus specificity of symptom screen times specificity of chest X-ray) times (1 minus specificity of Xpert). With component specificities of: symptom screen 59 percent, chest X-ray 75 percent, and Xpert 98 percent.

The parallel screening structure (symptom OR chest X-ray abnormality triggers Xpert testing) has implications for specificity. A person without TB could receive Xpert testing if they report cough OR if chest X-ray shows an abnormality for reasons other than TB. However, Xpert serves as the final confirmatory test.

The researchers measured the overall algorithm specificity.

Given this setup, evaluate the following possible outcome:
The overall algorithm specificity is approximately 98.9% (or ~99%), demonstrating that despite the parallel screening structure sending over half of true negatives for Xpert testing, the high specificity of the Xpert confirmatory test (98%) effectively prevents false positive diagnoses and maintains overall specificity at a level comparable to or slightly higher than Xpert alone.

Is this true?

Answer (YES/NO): YES